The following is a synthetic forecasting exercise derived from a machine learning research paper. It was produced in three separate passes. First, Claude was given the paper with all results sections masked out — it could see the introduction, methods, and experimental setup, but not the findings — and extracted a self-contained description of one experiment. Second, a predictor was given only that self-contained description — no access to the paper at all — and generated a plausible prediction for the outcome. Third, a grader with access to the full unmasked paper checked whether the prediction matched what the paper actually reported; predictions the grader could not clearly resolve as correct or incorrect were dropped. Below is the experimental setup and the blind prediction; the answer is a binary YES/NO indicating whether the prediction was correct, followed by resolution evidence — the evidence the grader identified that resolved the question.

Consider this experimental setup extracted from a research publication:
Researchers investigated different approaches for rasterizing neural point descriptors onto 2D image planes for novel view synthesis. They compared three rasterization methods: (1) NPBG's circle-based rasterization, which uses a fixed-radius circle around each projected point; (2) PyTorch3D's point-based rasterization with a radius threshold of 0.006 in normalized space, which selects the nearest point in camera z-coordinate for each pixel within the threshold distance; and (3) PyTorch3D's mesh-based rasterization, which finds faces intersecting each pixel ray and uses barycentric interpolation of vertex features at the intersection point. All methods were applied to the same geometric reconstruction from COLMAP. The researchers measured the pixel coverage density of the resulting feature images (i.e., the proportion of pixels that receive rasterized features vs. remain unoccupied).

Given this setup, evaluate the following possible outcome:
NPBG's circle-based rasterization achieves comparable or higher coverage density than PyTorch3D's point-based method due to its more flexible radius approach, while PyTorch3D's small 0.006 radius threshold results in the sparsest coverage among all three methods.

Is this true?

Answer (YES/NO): NO